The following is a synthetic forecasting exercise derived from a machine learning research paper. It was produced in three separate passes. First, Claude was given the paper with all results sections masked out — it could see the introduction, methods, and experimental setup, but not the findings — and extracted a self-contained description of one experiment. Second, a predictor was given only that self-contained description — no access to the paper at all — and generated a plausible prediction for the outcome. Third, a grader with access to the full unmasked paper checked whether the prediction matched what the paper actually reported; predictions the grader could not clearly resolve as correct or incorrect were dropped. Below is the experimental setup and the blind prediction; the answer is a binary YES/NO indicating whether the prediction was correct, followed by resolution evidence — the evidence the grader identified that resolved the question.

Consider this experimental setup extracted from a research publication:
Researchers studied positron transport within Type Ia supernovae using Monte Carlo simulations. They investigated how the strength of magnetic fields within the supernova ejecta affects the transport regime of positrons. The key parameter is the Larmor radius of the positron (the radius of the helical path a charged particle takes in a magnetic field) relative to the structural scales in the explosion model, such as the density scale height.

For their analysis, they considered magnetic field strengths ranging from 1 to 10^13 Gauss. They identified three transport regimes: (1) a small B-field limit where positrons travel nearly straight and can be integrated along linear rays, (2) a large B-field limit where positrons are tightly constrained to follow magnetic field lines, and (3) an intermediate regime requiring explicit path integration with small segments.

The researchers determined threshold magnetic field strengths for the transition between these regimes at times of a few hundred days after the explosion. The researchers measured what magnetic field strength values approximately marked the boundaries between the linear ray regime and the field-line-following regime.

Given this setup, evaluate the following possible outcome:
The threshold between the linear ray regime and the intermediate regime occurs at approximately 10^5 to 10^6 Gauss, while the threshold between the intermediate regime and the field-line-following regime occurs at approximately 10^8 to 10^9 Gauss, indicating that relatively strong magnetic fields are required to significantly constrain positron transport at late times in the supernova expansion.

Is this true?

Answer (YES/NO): NO